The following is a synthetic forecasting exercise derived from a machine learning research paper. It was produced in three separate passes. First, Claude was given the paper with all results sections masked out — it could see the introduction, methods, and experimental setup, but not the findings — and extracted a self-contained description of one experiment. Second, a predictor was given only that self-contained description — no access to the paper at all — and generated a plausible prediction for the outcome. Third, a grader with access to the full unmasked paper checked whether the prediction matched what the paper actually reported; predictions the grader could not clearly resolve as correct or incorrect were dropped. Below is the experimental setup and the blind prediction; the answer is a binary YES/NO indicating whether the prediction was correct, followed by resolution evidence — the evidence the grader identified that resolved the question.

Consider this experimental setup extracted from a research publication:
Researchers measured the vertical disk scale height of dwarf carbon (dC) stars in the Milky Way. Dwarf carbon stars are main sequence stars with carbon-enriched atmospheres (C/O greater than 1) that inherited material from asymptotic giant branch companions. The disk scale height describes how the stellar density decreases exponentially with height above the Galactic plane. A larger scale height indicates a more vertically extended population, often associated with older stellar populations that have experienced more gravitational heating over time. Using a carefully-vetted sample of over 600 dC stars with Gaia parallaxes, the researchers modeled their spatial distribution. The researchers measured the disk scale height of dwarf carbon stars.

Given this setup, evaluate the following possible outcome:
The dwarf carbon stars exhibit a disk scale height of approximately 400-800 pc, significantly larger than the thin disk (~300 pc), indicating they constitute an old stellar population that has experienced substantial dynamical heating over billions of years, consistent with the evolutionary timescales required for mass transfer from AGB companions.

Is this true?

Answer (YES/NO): NO